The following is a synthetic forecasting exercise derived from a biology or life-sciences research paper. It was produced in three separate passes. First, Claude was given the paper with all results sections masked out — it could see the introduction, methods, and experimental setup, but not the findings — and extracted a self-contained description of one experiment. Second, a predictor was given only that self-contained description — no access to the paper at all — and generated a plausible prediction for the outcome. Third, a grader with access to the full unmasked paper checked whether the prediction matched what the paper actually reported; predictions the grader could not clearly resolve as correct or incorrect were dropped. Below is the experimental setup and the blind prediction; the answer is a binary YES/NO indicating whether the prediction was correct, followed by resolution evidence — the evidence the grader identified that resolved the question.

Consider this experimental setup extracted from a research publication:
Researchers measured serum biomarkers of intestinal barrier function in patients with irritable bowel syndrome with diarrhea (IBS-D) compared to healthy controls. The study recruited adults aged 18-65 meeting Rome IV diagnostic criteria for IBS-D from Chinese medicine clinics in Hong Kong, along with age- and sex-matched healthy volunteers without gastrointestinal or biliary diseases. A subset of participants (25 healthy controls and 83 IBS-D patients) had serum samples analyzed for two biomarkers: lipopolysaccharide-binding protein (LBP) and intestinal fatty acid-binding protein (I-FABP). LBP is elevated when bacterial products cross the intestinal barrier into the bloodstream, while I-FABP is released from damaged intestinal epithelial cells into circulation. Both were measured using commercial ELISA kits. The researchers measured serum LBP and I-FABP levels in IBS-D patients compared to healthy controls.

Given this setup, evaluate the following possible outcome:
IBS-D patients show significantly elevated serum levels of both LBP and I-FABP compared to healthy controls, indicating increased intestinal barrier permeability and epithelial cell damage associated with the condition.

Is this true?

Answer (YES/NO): YES